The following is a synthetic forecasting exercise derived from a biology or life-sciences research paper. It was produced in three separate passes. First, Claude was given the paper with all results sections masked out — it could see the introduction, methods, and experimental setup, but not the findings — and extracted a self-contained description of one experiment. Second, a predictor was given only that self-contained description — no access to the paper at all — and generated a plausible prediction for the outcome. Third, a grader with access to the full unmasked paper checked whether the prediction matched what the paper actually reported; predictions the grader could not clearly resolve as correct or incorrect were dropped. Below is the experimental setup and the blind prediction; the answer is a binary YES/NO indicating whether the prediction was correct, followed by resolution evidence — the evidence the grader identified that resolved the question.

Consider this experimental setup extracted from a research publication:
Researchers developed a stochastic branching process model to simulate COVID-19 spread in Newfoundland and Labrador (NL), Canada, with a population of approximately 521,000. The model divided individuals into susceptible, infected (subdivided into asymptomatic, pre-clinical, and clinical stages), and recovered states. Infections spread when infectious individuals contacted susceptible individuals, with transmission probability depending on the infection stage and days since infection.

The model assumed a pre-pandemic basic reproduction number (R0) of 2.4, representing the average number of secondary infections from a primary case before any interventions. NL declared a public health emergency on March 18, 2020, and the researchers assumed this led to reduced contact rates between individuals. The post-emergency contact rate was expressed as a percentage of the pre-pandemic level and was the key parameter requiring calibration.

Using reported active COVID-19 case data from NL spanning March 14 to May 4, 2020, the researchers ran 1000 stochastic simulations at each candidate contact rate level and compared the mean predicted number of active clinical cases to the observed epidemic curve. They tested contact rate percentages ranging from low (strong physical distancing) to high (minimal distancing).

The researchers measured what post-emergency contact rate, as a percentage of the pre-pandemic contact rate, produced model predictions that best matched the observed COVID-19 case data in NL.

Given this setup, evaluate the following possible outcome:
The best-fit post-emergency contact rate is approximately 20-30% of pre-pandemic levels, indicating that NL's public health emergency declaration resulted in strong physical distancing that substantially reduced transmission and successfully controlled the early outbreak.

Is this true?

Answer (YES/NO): YES